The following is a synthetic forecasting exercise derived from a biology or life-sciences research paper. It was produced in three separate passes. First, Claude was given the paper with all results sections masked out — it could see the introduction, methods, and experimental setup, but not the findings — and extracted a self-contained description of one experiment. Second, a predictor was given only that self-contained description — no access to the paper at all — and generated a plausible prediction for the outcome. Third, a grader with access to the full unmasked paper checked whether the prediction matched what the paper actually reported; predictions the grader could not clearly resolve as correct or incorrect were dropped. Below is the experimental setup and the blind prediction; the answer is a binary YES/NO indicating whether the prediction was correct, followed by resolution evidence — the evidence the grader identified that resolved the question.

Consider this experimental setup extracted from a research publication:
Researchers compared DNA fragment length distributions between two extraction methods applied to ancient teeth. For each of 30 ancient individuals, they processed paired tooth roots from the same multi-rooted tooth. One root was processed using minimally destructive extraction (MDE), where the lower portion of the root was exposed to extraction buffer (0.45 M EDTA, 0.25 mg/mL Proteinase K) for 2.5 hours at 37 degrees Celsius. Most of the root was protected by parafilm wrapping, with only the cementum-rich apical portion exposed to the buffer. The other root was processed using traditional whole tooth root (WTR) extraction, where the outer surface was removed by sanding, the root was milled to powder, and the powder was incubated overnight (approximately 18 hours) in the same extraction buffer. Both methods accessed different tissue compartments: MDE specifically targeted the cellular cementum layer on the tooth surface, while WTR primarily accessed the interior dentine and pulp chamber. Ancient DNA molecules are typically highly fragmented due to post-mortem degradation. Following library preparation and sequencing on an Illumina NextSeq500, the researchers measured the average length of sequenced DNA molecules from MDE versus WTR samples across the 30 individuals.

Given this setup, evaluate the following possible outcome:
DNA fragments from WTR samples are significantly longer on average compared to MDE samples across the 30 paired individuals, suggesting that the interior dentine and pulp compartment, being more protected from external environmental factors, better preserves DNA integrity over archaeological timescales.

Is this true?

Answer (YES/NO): NO